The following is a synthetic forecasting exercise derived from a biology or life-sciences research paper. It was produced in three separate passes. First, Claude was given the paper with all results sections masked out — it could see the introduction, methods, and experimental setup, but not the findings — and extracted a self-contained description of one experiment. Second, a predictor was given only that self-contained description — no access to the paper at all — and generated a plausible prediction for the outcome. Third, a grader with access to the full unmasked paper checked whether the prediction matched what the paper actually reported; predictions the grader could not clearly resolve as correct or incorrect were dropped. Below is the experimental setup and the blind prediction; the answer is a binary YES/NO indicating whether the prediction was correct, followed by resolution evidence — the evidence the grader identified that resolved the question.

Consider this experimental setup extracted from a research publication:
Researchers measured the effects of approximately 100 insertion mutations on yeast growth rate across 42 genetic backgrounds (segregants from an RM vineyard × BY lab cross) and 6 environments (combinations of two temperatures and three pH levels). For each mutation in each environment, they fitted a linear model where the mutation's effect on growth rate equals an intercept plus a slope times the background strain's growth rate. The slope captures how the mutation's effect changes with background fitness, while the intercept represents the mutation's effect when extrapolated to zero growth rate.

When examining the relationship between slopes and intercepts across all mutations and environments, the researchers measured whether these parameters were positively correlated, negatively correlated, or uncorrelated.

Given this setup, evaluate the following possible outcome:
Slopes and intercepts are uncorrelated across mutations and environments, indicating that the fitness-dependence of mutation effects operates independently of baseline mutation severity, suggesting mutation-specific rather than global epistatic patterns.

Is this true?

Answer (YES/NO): NO